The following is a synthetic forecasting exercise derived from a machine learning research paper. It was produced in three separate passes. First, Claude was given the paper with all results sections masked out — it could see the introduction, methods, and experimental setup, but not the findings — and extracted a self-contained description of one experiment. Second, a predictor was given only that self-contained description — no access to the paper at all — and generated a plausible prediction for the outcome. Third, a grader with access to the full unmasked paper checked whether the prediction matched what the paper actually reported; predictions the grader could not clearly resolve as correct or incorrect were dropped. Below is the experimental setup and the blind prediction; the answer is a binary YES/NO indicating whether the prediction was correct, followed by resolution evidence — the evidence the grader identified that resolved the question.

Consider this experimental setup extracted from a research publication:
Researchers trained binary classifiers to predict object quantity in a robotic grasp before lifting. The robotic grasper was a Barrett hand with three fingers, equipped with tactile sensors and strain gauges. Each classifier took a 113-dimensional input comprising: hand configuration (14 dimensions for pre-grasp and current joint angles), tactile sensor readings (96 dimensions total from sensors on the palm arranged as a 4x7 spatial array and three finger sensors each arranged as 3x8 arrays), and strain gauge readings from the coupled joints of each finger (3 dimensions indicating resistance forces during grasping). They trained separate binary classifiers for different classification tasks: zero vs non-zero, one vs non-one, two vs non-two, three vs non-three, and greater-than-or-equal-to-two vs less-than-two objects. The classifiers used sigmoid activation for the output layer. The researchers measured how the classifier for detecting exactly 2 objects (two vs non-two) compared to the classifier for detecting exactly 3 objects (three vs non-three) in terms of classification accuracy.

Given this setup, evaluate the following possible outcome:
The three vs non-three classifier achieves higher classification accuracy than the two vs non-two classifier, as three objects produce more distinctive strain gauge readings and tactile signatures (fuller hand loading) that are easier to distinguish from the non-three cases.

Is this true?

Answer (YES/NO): NO